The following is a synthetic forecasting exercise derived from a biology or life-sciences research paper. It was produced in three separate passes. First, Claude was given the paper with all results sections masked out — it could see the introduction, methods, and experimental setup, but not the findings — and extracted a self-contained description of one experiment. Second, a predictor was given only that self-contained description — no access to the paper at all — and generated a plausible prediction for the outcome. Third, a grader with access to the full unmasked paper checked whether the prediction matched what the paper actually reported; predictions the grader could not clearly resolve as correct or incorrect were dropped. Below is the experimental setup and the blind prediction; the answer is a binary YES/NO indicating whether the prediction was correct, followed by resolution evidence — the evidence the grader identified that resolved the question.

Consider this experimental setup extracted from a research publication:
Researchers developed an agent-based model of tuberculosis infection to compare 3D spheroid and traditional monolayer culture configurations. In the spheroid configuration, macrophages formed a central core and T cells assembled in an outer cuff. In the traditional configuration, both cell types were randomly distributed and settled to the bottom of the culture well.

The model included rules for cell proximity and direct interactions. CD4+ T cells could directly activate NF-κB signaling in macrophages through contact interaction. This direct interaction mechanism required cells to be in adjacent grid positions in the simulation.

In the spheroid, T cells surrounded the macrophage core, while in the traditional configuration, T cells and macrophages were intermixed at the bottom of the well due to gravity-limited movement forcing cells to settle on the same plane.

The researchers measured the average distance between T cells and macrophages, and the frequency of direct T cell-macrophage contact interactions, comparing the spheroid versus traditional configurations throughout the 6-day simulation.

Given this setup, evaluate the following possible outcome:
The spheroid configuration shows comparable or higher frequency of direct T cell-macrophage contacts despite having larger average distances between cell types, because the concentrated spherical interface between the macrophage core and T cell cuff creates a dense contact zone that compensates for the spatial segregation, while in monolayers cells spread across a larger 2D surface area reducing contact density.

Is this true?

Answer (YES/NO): NO